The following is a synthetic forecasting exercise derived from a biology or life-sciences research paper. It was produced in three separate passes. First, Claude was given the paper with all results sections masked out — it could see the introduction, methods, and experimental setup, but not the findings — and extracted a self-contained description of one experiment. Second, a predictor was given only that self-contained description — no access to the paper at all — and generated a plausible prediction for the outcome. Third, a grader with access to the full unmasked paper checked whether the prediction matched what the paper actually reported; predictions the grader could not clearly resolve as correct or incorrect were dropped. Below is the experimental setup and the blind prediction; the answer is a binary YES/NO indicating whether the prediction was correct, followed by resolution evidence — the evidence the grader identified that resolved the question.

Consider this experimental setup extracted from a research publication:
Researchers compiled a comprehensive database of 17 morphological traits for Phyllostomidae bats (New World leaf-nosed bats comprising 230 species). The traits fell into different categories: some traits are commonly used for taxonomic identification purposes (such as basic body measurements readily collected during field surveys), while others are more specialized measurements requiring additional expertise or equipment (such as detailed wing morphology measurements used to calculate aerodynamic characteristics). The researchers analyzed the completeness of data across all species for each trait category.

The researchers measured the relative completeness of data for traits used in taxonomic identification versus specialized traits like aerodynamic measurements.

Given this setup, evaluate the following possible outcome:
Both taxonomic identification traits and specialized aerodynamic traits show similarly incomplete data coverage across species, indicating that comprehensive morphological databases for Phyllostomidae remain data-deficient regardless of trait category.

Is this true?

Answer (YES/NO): NO